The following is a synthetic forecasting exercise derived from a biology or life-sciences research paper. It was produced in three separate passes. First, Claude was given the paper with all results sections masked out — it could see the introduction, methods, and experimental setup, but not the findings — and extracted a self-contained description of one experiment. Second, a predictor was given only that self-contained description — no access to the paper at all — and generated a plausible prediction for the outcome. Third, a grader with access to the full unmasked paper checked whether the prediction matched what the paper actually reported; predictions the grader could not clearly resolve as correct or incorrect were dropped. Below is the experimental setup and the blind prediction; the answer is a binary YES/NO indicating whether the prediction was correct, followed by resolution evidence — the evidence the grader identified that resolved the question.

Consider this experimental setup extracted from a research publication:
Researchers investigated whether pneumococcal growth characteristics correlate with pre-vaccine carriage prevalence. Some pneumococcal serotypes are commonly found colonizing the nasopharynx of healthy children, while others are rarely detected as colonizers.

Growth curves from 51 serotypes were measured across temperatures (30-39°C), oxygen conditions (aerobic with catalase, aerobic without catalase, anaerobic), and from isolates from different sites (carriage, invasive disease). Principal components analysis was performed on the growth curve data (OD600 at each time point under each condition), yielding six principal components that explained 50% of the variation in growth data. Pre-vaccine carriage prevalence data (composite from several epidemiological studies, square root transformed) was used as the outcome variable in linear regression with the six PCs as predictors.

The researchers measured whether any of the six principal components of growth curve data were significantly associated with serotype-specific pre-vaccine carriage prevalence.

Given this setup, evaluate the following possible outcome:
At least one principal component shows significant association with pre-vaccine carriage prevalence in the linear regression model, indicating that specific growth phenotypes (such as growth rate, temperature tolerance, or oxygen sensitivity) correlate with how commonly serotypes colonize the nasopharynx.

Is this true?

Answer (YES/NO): YES